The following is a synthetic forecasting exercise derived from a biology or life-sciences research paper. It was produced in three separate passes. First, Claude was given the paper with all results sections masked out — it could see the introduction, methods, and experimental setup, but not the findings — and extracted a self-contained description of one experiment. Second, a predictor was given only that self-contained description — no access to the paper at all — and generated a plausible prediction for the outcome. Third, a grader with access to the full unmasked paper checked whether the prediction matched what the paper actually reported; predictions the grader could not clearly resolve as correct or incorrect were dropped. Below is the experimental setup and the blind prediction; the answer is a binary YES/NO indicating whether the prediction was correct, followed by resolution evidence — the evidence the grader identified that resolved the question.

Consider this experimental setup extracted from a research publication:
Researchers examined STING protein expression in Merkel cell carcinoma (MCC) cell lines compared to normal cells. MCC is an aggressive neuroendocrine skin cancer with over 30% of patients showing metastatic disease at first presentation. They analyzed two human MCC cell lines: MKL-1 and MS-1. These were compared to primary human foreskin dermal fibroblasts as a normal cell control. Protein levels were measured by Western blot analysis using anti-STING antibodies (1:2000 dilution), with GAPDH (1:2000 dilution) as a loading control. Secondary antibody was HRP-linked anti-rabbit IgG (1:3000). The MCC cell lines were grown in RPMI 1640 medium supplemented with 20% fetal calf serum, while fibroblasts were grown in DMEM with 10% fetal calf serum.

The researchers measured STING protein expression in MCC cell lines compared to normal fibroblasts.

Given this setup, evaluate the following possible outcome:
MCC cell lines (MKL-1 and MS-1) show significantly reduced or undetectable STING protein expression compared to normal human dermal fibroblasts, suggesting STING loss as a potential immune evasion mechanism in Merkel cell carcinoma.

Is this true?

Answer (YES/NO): YES